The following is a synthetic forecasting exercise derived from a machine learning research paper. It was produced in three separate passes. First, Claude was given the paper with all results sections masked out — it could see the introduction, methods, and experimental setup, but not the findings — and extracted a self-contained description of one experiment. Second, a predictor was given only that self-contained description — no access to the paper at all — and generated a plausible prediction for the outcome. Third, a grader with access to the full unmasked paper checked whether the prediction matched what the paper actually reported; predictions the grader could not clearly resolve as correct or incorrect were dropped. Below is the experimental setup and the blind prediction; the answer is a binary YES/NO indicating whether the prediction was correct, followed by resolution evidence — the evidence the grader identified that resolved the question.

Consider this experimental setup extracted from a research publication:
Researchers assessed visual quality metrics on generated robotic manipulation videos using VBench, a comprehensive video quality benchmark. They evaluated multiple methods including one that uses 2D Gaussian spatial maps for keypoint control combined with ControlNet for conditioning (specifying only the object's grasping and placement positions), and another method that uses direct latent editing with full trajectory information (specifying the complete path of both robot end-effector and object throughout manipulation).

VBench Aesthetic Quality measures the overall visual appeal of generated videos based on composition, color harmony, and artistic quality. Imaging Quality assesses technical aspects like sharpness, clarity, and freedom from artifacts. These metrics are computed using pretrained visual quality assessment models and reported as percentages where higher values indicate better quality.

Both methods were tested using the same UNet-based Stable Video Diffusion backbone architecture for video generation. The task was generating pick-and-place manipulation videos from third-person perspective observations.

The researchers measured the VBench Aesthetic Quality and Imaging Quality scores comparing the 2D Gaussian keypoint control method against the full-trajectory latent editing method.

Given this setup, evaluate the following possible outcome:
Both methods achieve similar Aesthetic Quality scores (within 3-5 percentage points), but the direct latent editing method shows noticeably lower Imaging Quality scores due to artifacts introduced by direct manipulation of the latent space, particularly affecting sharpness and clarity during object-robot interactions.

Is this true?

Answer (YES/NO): NO